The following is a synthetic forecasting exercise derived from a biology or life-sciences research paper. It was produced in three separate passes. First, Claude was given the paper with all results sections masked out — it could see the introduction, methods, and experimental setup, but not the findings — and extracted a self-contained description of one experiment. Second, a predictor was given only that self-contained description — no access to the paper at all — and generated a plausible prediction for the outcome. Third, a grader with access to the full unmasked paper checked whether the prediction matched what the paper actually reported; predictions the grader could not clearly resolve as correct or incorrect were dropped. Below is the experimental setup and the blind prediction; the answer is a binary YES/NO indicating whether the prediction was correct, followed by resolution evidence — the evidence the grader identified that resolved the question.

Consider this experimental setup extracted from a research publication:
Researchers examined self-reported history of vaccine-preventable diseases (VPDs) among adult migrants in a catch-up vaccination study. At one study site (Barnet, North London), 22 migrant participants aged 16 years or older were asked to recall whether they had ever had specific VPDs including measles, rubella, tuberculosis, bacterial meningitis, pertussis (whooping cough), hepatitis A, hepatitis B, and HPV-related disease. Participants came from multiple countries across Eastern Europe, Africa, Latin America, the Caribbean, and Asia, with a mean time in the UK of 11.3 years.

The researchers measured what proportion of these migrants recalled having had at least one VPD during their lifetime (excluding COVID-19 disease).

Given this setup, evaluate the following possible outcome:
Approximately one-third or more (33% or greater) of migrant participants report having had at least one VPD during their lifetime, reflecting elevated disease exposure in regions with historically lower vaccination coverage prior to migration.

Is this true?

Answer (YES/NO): YES